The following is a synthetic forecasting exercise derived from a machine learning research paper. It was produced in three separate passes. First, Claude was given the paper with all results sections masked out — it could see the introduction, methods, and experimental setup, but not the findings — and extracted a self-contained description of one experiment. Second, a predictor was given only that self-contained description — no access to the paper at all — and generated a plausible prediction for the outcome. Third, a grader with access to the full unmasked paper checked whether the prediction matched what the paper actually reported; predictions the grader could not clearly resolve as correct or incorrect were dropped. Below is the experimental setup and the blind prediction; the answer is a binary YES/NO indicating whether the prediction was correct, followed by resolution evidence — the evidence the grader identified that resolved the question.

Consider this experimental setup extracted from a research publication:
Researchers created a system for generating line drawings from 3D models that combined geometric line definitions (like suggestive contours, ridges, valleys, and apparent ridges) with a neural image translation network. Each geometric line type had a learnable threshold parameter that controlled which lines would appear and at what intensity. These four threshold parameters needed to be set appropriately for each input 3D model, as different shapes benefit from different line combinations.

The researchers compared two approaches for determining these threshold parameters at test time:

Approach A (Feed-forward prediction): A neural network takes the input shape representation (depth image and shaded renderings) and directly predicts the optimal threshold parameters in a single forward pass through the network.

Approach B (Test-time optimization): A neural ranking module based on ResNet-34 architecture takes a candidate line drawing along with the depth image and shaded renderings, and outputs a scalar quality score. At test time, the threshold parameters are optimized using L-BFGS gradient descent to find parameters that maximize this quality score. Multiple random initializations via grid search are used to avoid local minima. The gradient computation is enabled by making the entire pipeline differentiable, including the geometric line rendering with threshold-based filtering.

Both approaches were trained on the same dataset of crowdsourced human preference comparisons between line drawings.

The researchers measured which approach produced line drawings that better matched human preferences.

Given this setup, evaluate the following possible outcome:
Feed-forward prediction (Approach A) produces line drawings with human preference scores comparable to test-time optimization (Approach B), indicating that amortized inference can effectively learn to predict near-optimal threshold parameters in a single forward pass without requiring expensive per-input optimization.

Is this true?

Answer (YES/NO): NO